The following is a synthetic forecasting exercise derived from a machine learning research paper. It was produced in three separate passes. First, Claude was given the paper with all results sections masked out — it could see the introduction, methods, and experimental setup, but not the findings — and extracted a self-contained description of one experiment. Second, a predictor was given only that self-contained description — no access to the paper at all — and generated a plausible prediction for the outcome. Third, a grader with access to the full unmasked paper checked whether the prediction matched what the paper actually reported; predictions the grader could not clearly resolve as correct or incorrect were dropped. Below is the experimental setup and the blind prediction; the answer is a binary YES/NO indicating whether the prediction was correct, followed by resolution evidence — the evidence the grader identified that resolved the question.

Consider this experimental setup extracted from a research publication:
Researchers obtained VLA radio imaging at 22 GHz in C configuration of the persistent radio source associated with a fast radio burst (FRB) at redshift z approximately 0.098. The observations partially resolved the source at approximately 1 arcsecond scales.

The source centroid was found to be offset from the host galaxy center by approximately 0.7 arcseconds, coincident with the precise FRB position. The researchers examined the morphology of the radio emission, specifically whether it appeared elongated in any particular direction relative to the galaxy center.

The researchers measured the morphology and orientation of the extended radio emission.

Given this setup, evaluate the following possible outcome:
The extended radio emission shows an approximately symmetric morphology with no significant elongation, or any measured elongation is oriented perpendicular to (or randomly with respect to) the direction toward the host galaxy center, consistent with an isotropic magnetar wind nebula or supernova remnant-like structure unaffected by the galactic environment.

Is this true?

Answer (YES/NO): NO